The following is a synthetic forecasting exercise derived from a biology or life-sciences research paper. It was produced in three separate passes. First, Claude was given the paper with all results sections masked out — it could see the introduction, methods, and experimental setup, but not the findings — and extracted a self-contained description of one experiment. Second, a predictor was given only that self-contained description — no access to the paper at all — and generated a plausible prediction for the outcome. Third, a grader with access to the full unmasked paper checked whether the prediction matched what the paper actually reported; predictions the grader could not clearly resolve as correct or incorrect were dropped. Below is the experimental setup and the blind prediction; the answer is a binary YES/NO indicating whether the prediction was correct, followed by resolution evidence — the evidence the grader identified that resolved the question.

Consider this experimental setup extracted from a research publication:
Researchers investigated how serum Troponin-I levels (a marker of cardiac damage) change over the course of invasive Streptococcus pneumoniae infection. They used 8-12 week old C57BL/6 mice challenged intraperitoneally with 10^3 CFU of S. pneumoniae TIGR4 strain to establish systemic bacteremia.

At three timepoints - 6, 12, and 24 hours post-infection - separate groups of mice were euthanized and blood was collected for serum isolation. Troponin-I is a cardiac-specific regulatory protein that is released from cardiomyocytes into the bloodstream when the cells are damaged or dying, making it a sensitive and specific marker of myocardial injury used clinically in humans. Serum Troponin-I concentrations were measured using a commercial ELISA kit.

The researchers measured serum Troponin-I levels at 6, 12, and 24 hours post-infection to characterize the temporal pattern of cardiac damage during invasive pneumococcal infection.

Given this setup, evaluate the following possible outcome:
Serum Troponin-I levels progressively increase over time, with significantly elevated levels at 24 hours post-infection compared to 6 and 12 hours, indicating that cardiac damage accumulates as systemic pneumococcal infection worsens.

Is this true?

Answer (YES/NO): YES